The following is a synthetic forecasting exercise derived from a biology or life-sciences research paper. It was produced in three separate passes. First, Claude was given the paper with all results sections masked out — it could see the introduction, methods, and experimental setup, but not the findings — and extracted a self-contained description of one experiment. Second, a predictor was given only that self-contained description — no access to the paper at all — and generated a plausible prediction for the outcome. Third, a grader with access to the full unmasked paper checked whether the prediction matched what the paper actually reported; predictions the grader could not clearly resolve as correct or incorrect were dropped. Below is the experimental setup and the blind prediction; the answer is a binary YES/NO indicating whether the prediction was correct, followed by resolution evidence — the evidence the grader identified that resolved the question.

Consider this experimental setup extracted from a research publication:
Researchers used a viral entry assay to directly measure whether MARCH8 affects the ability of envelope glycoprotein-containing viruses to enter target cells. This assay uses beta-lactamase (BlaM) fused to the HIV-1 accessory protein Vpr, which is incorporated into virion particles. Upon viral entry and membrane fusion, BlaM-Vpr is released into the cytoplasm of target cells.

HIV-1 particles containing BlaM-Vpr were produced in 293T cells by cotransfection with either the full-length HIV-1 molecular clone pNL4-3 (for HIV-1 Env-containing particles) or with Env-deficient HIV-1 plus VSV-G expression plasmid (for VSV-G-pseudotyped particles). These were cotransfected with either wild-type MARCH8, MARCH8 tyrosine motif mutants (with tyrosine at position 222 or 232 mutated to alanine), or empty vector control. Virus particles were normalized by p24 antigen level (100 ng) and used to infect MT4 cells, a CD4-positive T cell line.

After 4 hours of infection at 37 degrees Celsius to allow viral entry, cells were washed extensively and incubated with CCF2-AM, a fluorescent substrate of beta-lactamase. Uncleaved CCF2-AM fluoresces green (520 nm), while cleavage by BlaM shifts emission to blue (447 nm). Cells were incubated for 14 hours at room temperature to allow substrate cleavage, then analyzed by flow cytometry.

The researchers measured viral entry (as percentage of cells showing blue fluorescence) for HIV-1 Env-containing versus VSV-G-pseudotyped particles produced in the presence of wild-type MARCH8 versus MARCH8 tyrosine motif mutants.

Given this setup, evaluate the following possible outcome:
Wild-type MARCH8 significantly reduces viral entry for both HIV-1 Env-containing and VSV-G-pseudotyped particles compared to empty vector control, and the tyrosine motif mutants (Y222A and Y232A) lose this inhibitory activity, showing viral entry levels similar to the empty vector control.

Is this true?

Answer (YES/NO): NO